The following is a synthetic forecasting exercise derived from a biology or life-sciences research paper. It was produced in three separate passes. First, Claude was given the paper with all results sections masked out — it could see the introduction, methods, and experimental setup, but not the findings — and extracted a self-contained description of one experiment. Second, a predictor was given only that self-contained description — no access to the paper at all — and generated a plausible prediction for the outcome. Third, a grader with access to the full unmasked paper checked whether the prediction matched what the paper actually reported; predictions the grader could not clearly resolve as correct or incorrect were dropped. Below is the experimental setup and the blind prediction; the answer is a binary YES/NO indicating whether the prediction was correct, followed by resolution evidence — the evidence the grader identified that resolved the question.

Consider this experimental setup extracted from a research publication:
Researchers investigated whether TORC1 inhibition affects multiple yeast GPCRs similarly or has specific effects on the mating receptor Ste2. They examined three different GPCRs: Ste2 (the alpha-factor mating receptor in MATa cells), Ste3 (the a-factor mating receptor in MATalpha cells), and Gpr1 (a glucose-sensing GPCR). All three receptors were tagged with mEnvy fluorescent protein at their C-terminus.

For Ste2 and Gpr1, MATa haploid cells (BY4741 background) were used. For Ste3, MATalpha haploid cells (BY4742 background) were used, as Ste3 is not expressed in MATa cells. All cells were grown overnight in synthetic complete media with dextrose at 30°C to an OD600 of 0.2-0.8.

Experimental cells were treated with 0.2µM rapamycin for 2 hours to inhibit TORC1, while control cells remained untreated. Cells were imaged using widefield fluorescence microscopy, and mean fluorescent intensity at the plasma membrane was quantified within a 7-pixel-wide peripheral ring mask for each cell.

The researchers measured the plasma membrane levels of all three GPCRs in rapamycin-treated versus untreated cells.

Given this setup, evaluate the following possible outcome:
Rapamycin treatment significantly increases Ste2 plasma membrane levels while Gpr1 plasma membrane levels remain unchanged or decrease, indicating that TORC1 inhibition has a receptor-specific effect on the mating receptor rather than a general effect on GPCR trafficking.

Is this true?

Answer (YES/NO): NO